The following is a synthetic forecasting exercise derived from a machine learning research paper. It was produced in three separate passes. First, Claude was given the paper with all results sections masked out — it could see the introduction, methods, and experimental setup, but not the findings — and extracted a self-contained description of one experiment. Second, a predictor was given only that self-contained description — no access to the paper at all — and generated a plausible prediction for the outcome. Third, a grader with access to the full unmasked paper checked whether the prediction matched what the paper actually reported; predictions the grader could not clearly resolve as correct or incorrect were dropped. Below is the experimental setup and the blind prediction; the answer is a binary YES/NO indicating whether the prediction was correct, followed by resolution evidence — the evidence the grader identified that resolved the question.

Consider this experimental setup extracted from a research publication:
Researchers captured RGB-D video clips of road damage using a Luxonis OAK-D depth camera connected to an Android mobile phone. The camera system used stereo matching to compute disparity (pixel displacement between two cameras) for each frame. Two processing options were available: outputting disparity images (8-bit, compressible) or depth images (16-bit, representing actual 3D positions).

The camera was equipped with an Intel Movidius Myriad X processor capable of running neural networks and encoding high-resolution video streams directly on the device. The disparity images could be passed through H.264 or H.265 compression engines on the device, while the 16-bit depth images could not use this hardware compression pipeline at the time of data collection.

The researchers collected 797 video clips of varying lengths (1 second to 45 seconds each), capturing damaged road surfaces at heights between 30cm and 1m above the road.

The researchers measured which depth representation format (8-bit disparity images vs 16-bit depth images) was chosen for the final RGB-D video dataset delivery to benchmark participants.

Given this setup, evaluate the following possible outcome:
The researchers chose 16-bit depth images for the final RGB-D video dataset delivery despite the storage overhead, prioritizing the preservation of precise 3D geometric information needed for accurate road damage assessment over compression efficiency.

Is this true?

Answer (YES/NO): NO